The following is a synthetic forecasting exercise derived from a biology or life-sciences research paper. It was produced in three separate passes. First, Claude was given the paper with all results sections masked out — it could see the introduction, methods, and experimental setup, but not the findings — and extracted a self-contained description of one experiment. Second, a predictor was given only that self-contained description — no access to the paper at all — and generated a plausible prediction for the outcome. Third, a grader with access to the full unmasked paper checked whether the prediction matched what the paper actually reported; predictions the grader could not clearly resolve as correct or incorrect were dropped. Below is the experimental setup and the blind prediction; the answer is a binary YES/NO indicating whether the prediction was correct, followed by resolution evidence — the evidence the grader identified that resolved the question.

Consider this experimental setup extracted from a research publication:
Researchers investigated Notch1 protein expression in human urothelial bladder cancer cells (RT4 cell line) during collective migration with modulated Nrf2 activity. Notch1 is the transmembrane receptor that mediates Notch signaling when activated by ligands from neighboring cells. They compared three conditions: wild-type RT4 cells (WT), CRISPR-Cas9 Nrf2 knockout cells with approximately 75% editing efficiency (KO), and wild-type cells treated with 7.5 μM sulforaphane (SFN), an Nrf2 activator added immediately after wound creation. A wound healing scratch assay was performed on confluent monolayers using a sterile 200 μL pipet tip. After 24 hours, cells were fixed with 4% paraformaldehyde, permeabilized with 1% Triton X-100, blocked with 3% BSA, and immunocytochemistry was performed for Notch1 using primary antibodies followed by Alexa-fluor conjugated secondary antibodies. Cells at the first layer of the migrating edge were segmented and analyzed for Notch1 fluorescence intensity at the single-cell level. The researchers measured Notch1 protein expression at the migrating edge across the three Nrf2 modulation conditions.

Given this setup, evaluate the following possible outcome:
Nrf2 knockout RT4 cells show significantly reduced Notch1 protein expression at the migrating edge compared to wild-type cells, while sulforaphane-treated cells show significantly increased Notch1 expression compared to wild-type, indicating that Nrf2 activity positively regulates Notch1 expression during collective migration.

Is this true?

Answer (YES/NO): NO